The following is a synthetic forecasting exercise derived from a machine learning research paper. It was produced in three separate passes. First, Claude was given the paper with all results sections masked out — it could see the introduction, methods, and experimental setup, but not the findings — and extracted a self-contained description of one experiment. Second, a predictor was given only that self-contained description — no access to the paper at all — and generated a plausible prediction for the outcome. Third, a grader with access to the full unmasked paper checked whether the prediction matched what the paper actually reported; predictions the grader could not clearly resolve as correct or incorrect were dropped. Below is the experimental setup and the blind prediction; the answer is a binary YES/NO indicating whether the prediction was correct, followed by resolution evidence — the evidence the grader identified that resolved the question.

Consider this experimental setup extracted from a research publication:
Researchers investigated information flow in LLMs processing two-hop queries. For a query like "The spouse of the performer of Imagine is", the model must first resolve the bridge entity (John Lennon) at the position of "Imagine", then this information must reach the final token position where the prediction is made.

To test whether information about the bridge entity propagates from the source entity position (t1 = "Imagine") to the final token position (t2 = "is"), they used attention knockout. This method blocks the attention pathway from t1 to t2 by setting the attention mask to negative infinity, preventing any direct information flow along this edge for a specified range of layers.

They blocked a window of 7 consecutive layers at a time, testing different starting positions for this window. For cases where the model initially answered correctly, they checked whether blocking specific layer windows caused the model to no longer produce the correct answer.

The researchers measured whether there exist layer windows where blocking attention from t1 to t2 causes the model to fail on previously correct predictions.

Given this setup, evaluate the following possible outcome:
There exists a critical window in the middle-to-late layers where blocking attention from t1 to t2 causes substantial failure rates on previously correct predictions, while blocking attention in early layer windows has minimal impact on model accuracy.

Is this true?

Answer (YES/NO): NO